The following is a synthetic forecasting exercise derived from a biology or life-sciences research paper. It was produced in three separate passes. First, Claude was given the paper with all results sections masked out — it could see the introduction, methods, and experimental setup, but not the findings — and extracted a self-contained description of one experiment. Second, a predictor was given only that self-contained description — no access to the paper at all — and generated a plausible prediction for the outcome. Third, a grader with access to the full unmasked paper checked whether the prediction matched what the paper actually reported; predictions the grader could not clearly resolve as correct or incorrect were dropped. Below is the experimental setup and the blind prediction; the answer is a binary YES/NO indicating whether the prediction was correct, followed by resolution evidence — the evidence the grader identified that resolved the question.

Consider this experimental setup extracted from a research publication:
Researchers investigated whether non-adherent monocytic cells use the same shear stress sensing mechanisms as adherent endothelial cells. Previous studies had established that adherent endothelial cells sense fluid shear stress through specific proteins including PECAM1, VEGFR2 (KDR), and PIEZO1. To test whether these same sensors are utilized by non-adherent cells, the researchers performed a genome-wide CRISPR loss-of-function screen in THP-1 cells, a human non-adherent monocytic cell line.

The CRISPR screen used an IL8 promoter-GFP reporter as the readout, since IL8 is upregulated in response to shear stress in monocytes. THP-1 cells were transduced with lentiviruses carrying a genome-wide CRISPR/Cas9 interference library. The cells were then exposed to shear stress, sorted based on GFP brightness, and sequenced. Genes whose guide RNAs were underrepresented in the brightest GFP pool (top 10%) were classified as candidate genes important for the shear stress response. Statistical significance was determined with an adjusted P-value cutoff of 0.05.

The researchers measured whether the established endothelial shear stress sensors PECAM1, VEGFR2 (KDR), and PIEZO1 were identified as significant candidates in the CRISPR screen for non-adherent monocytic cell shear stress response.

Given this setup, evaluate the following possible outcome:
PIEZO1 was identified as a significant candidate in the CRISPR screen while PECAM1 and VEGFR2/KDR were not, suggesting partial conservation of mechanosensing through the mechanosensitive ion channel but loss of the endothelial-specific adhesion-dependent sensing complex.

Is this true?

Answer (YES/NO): NO